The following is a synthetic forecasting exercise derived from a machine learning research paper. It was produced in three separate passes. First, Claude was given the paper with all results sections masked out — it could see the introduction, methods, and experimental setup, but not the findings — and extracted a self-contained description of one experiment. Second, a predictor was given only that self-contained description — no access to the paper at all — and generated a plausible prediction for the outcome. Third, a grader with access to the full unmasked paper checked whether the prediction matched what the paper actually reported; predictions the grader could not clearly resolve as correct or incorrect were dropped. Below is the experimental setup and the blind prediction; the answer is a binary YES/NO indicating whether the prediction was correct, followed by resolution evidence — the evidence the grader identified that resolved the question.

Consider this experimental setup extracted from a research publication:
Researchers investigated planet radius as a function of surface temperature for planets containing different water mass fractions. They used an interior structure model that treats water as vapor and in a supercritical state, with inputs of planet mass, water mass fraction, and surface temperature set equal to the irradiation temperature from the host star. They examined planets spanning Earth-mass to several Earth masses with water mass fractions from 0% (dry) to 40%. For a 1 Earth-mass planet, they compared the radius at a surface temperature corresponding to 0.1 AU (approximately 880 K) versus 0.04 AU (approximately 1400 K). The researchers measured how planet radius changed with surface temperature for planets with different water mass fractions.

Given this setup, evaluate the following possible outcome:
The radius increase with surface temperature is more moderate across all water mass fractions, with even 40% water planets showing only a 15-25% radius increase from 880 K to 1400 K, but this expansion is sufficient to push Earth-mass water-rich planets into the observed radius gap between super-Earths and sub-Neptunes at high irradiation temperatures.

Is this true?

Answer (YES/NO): NO